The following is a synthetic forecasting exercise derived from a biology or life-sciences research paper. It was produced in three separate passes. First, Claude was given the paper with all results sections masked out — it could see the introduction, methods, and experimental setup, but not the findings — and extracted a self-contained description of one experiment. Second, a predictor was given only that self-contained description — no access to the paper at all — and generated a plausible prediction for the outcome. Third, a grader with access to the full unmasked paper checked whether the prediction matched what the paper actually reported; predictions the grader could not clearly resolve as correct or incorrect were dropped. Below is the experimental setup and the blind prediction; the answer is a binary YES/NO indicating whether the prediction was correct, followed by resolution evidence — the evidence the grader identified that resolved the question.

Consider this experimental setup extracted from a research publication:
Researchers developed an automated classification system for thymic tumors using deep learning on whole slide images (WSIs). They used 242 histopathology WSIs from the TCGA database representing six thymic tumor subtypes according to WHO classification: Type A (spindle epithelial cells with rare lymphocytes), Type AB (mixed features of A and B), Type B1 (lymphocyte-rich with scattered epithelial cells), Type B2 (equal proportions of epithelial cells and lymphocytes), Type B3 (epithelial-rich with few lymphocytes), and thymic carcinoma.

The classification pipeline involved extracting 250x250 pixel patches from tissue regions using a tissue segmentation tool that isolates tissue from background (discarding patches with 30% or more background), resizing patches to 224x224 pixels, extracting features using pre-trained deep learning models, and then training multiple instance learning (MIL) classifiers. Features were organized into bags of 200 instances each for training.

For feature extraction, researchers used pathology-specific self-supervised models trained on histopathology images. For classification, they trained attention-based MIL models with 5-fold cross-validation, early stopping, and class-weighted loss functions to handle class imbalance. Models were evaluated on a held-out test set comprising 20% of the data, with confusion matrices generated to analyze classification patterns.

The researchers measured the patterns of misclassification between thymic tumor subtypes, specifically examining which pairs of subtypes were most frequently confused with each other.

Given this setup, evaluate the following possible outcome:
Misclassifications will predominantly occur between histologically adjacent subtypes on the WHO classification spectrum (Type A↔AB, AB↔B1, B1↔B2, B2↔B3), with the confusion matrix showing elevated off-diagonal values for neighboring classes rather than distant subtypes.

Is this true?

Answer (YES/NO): NO